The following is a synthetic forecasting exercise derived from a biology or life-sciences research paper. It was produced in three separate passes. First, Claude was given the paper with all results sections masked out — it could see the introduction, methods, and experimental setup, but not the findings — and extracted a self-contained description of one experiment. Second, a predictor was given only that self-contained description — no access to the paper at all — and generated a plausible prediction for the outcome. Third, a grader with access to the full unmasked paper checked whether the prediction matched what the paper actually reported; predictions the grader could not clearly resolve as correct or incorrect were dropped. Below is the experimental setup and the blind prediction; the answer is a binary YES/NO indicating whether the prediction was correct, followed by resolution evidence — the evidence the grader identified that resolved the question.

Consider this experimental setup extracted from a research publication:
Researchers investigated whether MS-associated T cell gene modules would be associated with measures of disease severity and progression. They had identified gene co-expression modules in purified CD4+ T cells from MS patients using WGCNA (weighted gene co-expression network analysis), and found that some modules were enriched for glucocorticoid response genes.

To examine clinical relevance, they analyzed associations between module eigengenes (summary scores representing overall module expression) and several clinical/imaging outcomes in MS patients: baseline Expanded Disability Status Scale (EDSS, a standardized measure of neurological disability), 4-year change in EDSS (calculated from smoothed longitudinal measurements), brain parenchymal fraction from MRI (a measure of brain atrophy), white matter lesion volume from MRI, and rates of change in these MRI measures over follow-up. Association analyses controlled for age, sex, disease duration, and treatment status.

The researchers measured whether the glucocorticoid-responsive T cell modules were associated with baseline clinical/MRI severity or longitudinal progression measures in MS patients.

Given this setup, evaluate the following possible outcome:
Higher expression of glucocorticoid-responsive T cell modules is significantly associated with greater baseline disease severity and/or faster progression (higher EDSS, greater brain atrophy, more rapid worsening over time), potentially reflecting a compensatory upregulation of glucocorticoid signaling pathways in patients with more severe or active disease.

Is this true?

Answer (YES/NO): NO